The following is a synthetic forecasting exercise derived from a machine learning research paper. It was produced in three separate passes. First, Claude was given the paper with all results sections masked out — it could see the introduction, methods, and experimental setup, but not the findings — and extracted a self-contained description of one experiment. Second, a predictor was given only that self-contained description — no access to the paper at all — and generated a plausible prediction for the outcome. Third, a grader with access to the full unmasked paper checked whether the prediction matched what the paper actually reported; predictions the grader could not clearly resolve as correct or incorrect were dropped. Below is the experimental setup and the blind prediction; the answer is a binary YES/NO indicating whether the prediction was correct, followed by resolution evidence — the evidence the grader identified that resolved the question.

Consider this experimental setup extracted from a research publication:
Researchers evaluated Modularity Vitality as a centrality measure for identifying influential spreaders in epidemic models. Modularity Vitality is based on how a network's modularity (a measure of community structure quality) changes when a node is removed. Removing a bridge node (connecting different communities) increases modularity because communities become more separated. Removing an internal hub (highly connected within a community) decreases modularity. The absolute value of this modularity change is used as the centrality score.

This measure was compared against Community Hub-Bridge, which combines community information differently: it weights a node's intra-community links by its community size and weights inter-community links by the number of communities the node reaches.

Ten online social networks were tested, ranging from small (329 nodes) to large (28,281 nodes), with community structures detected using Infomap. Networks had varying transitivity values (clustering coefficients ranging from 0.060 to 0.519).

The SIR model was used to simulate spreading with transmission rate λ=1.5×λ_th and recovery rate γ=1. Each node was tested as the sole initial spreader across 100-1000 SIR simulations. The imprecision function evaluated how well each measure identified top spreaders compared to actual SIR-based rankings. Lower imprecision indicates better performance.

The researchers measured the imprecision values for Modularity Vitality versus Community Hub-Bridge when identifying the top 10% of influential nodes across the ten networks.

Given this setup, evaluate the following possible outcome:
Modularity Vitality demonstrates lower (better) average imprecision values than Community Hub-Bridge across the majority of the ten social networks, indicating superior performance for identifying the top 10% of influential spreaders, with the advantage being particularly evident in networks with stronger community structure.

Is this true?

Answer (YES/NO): NO